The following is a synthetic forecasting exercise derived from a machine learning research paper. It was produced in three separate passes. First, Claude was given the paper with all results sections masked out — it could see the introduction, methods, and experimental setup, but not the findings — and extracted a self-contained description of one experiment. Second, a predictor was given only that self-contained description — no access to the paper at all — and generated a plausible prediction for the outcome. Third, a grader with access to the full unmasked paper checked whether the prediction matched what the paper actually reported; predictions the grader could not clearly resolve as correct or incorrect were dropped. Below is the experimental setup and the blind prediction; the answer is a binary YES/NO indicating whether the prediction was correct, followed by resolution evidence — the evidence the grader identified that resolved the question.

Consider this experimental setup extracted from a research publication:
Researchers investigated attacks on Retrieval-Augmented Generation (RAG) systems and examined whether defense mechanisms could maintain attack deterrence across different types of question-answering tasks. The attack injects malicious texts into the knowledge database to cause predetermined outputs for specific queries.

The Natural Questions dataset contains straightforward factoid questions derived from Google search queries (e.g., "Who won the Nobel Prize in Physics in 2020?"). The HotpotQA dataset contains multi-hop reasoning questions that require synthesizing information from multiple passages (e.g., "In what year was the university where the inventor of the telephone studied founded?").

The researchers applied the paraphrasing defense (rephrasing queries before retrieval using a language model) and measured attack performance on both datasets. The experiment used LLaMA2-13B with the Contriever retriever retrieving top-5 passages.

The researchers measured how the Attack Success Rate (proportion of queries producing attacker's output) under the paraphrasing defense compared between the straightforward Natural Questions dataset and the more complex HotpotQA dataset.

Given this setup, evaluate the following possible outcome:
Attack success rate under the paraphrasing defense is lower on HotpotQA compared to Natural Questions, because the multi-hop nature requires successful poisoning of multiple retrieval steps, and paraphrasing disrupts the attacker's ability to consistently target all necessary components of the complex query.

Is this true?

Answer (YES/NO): NO